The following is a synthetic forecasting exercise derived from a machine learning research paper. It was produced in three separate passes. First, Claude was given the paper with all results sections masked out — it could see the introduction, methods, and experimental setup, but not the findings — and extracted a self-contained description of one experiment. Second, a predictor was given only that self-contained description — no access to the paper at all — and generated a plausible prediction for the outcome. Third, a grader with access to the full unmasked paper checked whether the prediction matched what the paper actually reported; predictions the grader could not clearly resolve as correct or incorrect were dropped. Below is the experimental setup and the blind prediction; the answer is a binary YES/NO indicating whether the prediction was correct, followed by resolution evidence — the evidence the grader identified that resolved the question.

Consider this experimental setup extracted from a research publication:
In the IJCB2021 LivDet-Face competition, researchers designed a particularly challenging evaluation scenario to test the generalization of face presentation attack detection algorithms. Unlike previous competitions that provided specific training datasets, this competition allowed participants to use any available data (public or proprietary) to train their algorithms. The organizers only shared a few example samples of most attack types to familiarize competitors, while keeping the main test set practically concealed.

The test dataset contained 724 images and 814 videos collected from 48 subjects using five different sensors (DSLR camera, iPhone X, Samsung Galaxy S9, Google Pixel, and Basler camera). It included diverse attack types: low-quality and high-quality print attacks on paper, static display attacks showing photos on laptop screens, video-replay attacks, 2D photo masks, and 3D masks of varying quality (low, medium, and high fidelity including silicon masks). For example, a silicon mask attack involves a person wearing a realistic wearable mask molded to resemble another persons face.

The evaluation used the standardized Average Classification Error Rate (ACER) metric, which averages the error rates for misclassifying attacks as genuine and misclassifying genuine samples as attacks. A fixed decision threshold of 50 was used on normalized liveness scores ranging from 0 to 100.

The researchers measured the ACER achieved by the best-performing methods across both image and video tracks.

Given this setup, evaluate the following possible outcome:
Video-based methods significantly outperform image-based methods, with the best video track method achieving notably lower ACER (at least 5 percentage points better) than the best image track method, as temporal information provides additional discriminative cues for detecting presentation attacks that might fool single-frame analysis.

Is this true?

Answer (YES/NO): NO